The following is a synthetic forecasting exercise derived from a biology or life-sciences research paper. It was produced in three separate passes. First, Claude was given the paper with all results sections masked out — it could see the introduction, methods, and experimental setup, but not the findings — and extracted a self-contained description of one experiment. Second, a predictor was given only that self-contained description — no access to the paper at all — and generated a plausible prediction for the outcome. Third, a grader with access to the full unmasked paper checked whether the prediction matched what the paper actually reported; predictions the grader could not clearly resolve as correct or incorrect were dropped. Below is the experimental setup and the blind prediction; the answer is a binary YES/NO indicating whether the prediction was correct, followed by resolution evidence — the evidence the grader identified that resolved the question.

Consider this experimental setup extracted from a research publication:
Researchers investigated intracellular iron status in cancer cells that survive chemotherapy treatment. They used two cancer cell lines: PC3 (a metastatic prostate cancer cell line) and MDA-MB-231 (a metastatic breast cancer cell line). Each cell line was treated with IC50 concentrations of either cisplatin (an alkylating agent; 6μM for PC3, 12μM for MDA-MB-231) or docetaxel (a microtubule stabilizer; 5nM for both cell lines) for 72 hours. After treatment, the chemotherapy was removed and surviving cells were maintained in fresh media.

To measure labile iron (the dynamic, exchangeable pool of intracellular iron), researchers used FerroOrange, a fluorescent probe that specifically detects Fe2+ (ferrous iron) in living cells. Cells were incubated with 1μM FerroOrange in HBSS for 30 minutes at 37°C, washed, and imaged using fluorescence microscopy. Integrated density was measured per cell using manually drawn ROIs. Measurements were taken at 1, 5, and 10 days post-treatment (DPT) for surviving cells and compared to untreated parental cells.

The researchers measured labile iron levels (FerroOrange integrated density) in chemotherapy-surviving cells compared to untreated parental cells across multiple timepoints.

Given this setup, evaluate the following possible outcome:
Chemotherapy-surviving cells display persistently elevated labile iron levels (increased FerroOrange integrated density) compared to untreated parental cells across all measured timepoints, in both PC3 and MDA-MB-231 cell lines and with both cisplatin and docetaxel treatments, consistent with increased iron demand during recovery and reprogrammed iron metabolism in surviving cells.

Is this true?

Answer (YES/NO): YES